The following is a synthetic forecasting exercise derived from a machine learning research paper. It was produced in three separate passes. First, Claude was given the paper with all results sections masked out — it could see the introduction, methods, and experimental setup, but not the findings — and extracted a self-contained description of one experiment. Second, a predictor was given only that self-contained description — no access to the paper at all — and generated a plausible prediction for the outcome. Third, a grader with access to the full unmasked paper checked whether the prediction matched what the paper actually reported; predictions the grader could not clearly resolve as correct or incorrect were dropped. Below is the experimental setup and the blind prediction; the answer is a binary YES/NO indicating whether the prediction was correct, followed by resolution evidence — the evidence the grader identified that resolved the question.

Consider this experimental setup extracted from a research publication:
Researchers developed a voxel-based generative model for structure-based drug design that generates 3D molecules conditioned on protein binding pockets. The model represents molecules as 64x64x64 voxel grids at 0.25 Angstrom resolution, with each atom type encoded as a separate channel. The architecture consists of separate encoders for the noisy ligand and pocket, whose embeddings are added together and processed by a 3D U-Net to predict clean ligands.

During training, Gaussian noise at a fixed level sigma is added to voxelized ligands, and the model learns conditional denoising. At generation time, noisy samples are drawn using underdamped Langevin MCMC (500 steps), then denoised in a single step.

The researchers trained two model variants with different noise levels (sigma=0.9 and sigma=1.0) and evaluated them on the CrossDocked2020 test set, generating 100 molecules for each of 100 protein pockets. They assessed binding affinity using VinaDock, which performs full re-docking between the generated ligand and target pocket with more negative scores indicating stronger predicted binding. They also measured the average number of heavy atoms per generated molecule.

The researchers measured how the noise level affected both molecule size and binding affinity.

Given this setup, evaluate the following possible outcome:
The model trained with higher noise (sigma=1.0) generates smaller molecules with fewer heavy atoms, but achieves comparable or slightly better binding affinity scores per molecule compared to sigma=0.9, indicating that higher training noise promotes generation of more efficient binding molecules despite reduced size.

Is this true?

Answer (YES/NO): NO